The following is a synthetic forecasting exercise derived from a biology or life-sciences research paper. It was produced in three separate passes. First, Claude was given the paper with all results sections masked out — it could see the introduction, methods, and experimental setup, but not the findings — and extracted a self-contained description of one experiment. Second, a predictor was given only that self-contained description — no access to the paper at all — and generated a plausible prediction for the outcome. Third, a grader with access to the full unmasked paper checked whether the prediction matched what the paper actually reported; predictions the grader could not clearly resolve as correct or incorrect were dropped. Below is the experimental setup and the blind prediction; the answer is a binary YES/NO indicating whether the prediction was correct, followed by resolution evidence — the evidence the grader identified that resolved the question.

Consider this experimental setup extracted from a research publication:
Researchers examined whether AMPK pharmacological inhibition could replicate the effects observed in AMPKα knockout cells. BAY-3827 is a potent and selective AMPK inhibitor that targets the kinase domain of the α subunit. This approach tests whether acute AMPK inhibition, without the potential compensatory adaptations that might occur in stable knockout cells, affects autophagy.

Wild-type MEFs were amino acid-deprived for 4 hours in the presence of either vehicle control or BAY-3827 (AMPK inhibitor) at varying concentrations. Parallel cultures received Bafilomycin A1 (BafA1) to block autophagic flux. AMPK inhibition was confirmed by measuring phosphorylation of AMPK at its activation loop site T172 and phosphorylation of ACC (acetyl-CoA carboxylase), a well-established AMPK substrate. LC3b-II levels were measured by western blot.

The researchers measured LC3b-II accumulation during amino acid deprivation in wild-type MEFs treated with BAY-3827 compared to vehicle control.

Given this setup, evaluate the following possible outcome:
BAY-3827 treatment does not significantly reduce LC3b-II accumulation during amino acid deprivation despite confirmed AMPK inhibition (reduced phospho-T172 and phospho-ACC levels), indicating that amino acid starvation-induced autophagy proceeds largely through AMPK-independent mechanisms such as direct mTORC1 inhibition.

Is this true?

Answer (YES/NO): YES